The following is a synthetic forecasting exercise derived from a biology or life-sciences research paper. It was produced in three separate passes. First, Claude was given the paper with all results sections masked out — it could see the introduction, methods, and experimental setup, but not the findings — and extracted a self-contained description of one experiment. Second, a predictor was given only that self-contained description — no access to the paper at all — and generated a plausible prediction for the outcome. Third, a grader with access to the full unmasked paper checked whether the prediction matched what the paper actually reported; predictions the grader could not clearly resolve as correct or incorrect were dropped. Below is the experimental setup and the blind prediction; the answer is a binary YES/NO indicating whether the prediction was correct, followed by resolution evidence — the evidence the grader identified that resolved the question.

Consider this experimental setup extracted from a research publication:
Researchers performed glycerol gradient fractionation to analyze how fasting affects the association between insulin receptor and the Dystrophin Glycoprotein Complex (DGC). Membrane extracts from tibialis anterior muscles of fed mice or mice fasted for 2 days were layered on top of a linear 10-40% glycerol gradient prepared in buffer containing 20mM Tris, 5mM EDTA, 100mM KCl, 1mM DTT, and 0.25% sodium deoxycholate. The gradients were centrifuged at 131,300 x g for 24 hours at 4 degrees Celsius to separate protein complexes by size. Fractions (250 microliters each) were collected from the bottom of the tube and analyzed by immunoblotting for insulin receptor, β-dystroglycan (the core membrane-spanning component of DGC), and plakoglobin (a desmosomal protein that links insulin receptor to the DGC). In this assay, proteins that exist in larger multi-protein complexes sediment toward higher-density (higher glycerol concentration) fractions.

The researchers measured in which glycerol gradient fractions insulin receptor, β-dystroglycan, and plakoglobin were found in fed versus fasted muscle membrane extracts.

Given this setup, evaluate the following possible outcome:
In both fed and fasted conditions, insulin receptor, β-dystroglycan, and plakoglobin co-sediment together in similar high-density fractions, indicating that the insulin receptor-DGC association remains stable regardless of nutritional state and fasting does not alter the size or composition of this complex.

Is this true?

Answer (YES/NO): NO